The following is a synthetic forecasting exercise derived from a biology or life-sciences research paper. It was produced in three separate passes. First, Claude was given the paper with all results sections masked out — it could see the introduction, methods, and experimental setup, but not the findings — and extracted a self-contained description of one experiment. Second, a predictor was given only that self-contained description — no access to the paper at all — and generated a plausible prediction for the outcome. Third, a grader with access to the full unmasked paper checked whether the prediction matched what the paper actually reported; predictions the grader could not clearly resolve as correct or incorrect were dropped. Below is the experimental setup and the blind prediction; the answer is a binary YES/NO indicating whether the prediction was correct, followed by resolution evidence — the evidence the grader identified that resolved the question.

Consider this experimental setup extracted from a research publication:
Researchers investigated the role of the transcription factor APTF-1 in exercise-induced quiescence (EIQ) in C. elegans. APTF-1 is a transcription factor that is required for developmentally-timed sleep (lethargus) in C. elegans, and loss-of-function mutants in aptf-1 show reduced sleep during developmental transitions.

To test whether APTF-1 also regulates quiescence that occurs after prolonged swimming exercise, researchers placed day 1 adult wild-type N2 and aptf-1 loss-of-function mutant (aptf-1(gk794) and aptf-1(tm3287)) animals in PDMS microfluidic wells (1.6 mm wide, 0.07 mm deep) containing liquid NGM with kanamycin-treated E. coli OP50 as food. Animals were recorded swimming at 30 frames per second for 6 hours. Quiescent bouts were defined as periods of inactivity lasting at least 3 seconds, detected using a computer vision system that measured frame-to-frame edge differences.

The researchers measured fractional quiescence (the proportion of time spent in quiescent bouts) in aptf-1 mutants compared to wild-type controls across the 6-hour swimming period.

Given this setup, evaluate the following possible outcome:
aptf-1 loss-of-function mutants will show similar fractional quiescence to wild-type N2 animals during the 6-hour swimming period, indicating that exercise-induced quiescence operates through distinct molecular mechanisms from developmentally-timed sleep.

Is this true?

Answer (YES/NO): YES